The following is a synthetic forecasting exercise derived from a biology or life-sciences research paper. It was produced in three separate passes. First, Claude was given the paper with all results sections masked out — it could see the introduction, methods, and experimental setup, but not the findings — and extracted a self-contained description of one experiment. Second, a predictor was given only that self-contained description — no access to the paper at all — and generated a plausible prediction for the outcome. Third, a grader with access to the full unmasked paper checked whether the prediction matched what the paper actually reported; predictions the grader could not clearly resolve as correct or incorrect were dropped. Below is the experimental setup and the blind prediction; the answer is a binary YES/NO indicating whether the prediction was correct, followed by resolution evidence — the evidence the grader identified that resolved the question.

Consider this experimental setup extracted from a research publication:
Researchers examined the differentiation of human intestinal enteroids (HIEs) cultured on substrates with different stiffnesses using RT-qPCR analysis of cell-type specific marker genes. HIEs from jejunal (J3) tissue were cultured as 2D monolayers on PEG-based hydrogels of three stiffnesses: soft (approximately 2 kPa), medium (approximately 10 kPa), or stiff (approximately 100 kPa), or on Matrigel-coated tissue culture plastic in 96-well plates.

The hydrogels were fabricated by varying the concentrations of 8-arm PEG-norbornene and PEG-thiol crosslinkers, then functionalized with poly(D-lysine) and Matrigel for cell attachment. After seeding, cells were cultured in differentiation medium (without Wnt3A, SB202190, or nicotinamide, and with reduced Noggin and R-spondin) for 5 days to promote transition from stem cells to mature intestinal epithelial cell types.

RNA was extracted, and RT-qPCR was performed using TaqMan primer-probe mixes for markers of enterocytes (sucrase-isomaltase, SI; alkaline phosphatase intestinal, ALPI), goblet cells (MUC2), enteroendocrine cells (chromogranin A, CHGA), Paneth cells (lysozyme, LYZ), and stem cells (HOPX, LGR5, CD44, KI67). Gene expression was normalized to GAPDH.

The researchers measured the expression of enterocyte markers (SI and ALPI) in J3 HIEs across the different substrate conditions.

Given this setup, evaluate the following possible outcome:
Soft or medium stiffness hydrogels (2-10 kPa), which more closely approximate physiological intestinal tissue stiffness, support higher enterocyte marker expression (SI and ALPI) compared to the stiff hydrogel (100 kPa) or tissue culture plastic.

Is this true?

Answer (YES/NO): YES